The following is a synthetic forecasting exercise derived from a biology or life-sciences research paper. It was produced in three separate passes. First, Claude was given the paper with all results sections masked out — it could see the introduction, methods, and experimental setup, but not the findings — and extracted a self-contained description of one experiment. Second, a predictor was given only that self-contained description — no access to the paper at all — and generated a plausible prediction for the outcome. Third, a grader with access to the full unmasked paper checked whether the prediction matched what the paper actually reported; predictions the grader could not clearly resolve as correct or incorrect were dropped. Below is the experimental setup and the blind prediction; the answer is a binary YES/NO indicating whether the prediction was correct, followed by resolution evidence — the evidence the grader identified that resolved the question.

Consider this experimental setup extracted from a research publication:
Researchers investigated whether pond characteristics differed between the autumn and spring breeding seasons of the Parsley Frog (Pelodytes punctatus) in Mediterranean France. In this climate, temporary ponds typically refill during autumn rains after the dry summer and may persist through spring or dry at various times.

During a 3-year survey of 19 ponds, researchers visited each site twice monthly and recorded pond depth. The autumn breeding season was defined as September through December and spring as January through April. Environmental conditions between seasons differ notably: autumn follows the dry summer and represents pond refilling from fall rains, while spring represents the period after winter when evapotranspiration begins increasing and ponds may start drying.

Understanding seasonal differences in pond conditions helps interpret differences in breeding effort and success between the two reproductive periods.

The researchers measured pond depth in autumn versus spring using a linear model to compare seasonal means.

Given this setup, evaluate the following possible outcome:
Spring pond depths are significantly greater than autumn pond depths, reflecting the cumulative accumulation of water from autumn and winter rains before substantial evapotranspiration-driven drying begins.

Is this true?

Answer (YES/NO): NO